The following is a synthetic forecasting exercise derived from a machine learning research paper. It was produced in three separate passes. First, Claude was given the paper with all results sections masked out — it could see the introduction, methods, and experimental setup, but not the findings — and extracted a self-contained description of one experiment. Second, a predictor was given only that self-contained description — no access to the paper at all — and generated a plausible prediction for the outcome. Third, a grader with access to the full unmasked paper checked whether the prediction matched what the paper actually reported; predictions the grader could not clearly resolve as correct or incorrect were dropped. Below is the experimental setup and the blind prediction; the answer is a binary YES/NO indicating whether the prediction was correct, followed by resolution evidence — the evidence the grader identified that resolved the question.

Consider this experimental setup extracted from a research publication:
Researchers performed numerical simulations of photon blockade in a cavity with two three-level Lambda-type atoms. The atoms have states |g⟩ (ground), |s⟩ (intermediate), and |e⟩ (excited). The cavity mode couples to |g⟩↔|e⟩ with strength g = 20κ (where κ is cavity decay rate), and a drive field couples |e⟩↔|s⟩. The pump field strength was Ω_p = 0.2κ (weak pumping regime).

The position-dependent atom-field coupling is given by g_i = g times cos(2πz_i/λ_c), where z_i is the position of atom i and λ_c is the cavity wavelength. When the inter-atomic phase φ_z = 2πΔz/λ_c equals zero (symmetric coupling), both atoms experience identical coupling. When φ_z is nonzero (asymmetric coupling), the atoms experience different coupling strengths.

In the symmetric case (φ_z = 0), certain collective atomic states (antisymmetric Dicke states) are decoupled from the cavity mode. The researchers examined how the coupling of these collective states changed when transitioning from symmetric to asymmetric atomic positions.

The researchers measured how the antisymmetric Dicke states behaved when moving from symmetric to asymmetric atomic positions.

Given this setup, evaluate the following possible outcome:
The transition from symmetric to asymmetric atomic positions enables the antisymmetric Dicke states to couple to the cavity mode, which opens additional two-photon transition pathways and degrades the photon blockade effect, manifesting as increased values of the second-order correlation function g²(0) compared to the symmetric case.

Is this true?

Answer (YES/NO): YES